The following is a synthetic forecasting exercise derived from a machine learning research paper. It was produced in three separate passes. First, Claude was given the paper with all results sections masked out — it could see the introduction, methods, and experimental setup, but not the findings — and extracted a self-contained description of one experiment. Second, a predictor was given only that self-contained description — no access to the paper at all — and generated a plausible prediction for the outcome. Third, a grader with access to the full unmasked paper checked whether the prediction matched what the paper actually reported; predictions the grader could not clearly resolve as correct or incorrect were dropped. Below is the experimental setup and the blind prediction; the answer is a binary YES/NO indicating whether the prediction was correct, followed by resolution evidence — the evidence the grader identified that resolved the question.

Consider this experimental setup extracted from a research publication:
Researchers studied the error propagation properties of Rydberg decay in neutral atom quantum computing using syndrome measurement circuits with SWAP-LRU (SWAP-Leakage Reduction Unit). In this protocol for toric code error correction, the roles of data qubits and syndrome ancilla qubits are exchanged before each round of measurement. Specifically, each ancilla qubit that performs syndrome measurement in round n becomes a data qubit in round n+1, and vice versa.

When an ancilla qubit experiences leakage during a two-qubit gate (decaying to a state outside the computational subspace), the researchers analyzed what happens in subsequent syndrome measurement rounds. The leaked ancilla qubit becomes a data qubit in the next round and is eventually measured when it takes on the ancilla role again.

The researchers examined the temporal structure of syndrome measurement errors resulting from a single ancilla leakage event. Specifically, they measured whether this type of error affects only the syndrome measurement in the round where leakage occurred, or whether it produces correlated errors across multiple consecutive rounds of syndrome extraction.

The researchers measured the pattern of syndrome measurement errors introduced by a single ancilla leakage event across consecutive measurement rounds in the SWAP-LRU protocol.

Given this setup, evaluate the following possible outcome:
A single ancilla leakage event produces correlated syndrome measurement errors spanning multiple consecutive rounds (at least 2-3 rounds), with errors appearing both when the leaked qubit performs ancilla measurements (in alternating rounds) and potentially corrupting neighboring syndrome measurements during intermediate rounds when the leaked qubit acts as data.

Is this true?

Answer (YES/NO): NO